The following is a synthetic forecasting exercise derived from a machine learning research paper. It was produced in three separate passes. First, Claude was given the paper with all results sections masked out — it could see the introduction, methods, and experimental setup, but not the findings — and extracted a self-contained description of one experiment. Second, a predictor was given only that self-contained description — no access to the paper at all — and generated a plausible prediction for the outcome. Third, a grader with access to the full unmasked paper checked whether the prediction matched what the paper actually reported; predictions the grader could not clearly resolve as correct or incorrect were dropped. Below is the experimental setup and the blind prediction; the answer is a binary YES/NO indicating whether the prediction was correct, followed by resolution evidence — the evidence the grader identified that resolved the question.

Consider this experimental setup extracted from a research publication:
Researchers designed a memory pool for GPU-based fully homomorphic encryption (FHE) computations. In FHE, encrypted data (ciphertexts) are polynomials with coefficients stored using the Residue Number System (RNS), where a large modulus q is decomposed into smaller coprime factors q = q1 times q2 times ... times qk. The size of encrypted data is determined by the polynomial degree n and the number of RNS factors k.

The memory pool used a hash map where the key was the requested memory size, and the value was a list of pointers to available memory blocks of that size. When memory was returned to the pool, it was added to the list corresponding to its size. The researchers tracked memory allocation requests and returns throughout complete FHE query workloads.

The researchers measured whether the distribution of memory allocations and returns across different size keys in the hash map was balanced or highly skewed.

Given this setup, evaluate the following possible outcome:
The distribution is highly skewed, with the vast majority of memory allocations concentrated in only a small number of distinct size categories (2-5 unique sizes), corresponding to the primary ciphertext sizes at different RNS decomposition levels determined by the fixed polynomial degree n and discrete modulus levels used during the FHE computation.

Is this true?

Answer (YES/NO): NO